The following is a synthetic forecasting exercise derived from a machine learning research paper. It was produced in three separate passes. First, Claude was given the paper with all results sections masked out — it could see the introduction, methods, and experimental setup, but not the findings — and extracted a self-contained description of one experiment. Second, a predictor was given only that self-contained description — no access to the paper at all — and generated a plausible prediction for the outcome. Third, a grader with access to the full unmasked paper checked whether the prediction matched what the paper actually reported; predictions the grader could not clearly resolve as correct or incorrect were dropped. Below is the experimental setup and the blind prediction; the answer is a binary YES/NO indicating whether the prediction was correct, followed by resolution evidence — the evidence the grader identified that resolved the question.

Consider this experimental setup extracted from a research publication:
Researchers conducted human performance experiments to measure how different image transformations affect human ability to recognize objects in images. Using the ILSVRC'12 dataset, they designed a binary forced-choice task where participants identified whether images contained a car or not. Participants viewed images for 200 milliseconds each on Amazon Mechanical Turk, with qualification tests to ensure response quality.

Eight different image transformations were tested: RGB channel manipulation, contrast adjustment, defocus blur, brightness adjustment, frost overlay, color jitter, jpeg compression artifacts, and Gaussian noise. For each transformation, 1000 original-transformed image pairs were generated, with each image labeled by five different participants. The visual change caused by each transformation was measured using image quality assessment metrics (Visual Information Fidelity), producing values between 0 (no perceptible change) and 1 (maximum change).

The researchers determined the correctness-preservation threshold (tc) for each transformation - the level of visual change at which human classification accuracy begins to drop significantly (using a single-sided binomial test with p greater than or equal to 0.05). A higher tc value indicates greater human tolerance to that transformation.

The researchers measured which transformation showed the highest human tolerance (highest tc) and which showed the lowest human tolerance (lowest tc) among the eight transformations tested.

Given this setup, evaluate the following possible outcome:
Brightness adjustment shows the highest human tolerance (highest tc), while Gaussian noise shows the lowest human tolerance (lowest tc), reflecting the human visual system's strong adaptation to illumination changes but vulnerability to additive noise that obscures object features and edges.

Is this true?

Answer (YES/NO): NO